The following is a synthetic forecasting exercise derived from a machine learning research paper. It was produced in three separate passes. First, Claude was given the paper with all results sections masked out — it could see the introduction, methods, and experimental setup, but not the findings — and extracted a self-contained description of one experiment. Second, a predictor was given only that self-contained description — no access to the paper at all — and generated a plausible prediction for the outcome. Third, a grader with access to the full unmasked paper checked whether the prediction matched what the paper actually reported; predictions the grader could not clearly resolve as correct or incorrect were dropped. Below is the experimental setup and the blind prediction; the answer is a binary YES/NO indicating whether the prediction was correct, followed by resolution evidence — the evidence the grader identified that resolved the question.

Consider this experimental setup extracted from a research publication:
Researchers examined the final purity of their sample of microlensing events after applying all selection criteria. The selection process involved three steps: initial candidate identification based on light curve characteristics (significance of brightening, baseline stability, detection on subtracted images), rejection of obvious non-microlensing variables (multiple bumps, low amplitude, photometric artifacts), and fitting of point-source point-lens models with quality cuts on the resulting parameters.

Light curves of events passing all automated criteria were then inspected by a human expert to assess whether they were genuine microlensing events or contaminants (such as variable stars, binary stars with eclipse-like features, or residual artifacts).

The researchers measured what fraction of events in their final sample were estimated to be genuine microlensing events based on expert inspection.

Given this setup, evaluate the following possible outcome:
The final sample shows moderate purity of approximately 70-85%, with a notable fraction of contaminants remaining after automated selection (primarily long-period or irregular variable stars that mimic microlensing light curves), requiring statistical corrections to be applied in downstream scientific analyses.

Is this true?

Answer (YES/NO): NO